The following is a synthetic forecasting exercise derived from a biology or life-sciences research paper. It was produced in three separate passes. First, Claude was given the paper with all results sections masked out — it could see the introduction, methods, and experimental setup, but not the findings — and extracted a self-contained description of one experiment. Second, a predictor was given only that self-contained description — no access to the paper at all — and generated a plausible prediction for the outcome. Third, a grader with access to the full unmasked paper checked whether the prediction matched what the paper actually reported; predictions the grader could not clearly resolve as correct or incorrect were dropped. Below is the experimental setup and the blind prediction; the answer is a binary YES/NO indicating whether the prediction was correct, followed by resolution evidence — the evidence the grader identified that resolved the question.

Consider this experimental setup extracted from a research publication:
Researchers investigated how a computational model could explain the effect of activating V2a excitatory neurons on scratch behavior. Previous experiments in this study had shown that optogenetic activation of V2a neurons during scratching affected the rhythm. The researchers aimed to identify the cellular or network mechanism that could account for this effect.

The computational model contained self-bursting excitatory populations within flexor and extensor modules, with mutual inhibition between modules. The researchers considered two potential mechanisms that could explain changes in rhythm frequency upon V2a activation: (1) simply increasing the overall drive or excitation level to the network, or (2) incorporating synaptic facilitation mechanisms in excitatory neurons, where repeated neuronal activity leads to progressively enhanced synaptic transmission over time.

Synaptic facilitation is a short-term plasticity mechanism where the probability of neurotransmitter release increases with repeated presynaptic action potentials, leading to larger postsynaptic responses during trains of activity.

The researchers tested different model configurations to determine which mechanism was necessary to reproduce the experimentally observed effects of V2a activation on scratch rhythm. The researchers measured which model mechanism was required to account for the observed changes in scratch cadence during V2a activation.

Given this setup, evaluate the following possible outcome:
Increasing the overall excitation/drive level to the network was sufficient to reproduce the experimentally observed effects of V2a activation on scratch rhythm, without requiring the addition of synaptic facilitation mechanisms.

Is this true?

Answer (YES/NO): NO